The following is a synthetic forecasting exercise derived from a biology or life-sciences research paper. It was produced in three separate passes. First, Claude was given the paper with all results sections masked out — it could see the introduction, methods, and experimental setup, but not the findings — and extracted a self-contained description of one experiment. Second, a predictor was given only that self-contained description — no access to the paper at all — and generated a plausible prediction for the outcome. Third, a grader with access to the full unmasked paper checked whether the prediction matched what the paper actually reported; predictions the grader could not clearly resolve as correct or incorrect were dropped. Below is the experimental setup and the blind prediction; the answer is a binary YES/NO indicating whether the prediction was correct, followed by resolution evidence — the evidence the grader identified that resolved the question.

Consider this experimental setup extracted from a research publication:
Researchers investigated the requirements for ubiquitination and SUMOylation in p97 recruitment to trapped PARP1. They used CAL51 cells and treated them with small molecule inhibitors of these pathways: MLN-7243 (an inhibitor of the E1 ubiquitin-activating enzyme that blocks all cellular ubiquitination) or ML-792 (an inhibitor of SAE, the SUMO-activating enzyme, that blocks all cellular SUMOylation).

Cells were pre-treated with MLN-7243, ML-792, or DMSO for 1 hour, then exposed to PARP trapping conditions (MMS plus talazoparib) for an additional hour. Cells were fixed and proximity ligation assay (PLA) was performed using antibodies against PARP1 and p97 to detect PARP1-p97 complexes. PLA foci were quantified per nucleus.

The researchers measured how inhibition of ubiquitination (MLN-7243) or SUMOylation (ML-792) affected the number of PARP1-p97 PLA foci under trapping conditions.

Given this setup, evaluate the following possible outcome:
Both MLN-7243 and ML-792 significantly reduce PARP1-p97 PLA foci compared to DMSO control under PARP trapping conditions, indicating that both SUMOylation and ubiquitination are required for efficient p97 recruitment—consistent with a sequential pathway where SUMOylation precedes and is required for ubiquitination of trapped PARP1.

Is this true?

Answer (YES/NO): YES